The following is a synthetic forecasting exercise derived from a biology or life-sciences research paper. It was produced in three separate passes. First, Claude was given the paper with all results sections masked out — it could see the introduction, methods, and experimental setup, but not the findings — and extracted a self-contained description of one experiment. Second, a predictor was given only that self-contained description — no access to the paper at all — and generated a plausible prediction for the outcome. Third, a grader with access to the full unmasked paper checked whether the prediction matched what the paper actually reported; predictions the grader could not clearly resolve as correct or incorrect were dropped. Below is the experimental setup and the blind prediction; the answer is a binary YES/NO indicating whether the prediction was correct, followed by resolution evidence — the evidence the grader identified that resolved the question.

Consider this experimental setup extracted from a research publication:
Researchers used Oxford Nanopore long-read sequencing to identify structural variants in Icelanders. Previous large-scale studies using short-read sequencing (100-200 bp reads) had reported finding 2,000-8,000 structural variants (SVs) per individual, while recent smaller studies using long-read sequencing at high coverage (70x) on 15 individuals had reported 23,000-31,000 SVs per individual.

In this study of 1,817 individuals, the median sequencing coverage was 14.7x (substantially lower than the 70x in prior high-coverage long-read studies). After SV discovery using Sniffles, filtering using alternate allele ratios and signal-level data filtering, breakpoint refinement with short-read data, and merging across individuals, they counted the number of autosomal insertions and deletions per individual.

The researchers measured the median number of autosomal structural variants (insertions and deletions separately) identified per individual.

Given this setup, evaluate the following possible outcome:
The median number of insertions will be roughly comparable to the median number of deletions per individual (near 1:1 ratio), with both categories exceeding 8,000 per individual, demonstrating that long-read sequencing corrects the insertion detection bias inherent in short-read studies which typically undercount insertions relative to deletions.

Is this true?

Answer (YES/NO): YES